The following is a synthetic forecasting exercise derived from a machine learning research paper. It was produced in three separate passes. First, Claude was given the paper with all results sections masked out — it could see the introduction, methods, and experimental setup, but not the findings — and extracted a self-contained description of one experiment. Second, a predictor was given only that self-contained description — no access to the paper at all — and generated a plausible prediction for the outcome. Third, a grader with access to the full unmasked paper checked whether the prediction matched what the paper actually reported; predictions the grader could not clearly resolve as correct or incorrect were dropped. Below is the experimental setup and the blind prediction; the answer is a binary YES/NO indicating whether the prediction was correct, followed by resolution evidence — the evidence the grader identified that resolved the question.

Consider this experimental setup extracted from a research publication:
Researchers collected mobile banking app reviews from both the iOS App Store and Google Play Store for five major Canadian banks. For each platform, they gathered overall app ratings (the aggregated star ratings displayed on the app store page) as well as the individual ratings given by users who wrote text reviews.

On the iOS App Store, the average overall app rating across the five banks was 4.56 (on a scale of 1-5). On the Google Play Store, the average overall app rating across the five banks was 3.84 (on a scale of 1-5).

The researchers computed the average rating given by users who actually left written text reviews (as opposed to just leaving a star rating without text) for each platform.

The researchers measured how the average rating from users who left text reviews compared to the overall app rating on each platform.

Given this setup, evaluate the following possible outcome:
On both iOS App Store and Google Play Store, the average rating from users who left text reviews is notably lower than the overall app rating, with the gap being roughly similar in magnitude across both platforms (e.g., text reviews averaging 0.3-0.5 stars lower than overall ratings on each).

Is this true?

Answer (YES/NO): NO